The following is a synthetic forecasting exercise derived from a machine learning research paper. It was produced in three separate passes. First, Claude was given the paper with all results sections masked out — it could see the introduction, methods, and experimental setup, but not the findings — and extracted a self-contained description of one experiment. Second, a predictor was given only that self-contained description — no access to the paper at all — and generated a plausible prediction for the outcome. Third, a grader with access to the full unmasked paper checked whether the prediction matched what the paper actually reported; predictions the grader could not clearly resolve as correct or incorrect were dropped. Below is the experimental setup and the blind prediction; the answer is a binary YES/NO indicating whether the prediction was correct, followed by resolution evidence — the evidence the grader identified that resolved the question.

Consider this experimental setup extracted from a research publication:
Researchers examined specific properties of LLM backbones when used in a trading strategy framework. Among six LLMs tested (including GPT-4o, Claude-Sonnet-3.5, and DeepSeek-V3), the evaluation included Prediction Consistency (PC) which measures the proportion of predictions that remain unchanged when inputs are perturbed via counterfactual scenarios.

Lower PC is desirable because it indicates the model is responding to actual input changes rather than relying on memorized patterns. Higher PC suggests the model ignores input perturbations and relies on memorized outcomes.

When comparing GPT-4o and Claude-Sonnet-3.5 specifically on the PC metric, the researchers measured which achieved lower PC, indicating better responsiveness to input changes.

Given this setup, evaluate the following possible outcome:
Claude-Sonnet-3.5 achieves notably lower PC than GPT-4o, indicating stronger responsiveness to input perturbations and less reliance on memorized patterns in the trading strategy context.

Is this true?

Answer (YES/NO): YES